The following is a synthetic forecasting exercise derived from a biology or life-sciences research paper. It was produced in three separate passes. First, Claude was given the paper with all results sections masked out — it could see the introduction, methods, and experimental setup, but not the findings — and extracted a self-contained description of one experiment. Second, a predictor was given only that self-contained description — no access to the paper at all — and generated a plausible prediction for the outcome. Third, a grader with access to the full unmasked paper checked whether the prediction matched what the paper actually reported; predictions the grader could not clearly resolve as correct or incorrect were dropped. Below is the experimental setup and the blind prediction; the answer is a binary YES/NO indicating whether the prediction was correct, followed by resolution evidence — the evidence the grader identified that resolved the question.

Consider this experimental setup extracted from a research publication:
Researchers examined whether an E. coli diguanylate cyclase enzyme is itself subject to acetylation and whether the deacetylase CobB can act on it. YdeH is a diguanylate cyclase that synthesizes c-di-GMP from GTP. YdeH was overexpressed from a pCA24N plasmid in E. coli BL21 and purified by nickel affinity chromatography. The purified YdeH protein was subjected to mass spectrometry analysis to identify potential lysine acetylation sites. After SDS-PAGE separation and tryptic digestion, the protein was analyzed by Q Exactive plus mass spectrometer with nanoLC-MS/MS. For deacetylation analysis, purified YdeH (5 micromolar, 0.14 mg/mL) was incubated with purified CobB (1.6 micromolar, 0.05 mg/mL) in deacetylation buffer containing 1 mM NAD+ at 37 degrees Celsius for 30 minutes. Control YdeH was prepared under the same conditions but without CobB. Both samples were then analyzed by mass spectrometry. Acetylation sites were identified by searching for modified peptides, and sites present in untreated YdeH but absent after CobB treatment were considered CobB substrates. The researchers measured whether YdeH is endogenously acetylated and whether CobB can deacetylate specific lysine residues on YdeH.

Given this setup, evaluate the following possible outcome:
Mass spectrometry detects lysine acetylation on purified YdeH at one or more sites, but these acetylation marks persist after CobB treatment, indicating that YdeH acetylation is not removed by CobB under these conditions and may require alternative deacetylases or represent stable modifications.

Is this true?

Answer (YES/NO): NO